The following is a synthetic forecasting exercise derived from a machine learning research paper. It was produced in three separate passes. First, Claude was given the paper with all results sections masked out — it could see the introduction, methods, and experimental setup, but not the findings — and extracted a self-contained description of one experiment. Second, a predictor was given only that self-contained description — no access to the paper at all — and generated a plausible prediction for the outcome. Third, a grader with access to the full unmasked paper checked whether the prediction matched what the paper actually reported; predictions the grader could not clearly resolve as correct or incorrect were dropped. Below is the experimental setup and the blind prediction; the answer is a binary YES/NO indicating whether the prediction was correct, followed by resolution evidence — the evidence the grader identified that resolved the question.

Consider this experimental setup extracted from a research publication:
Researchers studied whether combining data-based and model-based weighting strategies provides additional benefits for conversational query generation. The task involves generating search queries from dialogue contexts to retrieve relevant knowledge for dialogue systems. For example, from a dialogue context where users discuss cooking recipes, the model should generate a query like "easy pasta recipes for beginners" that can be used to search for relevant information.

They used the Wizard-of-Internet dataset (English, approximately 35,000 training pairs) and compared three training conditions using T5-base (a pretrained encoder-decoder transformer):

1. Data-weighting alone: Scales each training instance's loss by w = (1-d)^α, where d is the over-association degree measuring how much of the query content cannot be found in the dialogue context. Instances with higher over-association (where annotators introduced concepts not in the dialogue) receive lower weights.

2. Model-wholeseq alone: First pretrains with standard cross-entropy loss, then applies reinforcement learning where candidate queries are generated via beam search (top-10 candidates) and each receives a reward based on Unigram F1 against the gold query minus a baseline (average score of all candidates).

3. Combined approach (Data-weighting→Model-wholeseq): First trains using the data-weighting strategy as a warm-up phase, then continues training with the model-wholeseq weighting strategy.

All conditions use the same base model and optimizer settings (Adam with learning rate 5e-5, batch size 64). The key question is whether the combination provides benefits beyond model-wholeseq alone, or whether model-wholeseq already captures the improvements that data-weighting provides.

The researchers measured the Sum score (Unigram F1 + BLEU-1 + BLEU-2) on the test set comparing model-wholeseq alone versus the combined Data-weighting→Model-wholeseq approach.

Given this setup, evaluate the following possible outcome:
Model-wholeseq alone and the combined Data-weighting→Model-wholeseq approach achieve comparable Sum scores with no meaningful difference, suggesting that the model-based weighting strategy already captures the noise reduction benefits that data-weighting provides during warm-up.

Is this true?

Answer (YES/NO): NO